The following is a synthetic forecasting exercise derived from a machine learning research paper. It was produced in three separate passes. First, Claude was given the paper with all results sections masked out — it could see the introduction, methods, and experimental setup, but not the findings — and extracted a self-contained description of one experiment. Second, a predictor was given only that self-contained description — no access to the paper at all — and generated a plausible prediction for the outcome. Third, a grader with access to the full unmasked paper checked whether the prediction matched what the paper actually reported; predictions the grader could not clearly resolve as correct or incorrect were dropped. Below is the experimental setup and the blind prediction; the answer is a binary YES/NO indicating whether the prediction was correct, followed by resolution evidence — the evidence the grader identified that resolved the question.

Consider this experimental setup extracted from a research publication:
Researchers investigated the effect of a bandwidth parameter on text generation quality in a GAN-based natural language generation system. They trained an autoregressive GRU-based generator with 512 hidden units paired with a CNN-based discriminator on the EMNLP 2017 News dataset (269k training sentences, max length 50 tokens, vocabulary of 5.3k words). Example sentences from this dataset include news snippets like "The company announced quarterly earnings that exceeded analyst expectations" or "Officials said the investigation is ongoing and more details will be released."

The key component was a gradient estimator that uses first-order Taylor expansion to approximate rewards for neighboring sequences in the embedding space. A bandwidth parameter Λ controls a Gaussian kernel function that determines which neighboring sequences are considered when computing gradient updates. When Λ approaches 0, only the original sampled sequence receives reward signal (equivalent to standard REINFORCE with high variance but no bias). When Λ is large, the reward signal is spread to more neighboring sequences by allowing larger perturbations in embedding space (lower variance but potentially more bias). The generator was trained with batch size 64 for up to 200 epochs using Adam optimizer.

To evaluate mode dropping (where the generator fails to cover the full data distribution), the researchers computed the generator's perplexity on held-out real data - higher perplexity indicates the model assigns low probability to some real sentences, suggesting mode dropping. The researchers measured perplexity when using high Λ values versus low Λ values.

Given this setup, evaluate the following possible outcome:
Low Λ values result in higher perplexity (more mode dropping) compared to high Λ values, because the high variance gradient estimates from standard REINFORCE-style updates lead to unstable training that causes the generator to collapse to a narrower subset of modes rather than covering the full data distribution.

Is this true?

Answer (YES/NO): YES